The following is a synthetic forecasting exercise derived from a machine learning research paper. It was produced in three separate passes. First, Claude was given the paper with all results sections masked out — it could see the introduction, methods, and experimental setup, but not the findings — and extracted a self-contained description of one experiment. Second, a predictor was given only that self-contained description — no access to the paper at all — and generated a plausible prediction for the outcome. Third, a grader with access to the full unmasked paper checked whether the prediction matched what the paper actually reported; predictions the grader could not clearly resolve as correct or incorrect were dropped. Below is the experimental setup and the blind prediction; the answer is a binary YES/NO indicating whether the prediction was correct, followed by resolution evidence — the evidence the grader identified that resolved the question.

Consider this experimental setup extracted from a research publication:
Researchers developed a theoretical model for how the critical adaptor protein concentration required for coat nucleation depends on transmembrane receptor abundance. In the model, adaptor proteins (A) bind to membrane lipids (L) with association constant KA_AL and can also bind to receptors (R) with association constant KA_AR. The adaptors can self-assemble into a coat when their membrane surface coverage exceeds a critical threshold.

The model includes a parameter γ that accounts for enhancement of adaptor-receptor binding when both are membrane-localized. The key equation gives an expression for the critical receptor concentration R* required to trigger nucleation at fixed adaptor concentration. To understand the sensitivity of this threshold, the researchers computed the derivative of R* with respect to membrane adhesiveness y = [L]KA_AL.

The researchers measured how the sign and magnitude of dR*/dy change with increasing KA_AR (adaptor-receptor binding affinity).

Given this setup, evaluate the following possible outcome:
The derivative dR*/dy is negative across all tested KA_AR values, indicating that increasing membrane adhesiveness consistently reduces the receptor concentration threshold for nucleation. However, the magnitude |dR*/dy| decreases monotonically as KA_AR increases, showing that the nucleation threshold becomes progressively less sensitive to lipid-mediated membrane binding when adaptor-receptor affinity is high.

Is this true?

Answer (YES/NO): YES